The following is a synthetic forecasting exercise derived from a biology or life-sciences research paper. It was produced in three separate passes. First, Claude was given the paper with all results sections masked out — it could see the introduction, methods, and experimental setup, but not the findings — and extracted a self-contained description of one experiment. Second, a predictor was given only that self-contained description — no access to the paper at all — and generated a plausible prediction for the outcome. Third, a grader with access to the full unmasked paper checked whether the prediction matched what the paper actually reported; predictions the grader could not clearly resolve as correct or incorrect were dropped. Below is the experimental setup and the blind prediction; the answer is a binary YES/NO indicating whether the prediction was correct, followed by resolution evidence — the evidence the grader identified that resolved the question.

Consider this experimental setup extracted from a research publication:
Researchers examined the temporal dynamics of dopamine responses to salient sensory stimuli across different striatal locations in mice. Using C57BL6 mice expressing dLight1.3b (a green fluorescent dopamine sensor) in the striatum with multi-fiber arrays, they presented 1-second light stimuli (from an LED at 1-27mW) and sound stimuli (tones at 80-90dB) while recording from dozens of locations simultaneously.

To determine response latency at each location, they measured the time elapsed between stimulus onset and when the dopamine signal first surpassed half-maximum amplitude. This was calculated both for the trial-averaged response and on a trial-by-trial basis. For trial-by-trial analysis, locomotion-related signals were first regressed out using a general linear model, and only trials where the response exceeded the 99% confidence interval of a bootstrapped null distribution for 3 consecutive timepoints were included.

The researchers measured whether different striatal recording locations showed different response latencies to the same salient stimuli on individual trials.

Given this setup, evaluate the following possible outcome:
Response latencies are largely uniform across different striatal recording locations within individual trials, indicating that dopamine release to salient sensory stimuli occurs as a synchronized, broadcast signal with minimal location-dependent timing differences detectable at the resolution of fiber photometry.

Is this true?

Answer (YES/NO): NO